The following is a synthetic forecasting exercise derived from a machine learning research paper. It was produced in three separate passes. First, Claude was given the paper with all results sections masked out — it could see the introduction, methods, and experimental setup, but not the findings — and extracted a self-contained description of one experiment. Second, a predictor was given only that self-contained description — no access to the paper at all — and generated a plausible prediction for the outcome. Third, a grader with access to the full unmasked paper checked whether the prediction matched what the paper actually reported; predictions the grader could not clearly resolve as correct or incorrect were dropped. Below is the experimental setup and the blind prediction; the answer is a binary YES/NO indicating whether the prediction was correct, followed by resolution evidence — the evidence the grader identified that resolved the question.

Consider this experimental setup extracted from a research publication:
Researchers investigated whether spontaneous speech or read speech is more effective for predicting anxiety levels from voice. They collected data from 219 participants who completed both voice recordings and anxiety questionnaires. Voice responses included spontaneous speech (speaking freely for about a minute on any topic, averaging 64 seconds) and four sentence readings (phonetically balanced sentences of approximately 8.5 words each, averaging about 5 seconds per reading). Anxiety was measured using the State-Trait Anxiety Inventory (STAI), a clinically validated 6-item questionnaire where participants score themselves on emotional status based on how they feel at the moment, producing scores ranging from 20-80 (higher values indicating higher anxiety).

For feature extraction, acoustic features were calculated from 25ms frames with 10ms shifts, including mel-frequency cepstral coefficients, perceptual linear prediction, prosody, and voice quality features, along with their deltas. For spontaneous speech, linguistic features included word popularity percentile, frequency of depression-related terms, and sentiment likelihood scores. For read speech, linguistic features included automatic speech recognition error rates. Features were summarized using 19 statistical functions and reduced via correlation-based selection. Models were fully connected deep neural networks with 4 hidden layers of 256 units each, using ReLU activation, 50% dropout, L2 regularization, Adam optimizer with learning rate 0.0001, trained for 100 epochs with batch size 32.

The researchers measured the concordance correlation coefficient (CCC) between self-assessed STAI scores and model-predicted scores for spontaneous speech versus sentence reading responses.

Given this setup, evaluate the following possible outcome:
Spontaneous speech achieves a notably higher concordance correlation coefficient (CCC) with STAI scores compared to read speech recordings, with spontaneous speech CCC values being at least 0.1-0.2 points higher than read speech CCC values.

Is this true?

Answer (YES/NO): NO